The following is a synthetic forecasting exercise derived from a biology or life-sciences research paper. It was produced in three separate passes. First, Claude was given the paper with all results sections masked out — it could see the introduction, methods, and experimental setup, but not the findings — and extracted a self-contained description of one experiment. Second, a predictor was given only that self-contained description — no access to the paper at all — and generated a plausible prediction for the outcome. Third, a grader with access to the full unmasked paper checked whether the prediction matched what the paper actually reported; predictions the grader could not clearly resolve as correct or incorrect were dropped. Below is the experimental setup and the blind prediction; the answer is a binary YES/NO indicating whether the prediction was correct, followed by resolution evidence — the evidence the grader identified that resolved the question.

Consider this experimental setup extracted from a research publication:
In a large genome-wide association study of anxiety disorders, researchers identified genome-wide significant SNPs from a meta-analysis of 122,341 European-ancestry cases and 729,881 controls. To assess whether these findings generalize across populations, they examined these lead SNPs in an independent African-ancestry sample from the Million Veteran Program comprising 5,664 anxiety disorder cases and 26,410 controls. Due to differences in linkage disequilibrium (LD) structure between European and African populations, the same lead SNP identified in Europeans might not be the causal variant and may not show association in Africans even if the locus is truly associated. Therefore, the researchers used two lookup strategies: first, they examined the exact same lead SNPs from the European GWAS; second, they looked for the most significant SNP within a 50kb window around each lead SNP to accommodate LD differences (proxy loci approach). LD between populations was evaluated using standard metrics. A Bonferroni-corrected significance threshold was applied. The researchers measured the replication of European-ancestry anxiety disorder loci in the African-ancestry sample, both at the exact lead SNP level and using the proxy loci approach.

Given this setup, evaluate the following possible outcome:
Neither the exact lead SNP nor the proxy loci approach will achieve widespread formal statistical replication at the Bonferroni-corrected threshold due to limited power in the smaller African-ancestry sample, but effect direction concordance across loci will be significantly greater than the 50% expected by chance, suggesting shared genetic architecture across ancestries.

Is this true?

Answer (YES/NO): NO